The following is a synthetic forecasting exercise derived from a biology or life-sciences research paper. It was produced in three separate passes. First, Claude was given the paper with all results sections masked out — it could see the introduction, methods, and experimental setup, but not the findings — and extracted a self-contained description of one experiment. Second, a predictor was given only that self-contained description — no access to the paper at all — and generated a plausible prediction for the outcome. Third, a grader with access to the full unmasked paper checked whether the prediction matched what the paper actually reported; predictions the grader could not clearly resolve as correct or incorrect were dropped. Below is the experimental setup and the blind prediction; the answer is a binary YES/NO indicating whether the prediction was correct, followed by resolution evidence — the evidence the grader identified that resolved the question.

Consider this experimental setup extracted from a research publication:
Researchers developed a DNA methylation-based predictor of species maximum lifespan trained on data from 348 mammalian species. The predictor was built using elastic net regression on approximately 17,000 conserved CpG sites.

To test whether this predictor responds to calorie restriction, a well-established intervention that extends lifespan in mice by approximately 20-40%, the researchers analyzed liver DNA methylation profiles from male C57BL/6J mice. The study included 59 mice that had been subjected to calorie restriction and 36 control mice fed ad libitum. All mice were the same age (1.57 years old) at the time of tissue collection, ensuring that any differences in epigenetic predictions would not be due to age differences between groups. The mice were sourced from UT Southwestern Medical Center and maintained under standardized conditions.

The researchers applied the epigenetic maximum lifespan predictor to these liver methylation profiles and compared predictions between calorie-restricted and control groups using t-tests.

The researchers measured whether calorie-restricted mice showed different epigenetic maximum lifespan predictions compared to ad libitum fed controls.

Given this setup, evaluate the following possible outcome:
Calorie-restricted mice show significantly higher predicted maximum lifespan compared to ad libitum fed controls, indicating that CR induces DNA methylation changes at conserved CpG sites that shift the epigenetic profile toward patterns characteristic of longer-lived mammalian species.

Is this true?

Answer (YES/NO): NO